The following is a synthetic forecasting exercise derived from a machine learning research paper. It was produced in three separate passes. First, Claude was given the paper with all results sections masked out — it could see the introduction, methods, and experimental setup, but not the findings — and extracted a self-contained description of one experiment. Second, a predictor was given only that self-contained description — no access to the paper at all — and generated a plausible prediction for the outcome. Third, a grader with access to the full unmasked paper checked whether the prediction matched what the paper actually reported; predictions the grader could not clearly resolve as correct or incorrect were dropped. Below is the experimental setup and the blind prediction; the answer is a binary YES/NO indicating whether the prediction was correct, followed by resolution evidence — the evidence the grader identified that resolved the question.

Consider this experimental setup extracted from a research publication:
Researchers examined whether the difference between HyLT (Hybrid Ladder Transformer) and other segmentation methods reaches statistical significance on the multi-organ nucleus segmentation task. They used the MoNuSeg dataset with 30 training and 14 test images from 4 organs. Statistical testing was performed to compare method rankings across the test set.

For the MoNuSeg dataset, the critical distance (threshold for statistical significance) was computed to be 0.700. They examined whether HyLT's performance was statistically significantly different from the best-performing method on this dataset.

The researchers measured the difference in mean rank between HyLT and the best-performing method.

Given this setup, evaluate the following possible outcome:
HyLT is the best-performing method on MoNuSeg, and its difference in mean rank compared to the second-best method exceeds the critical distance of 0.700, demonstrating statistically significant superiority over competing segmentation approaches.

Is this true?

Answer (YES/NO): NO